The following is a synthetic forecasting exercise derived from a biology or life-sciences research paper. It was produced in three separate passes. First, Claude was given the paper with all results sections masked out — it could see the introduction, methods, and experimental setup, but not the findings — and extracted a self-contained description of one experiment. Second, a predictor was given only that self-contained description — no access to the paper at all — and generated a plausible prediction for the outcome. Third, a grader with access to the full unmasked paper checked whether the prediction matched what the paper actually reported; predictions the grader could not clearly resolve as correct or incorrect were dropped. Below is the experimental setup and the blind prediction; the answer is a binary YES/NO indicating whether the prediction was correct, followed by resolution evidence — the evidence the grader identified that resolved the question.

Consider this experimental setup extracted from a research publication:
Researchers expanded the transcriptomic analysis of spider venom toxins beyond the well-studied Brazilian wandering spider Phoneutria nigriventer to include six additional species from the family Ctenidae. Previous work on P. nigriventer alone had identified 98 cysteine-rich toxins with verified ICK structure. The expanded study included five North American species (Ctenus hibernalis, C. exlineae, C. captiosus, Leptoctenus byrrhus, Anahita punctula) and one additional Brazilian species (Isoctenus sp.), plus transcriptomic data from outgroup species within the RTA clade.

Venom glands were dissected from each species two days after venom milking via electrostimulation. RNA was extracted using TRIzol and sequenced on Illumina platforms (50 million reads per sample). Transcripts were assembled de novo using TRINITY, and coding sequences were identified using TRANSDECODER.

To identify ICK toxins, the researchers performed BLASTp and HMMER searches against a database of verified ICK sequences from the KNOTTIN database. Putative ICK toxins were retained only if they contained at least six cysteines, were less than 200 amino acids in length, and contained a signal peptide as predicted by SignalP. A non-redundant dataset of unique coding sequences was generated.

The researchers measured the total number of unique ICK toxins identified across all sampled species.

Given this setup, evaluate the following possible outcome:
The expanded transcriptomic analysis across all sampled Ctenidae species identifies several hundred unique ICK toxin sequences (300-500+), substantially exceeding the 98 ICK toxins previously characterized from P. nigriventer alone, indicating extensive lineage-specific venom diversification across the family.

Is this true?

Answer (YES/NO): NO